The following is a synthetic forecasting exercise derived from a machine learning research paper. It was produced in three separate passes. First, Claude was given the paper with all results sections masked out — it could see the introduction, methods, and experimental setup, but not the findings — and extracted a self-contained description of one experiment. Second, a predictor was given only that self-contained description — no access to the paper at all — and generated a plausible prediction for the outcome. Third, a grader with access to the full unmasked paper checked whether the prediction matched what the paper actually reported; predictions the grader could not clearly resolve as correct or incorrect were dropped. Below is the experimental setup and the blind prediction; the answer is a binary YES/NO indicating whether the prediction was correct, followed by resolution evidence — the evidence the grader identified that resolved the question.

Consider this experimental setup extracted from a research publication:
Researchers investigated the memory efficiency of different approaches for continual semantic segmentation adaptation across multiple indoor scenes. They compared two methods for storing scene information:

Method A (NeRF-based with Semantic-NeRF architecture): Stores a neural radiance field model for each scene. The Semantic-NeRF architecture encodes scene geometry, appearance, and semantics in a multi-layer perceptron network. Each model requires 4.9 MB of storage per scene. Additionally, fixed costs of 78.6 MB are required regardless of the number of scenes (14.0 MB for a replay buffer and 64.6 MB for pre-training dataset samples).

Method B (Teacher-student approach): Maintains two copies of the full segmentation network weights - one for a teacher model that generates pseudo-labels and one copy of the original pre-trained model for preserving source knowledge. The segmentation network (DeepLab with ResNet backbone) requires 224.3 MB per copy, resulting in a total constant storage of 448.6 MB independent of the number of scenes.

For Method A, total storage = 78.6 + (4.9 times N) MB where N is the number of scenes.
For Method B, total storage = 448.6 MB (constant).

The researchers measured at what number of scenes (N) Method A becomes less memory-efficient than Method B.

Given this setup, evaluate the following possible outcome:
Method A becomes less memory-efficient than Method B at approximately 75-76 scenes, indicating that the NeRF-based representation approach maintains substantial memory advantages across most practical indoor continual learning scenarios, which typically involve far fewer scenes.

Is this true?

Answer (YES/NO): YES